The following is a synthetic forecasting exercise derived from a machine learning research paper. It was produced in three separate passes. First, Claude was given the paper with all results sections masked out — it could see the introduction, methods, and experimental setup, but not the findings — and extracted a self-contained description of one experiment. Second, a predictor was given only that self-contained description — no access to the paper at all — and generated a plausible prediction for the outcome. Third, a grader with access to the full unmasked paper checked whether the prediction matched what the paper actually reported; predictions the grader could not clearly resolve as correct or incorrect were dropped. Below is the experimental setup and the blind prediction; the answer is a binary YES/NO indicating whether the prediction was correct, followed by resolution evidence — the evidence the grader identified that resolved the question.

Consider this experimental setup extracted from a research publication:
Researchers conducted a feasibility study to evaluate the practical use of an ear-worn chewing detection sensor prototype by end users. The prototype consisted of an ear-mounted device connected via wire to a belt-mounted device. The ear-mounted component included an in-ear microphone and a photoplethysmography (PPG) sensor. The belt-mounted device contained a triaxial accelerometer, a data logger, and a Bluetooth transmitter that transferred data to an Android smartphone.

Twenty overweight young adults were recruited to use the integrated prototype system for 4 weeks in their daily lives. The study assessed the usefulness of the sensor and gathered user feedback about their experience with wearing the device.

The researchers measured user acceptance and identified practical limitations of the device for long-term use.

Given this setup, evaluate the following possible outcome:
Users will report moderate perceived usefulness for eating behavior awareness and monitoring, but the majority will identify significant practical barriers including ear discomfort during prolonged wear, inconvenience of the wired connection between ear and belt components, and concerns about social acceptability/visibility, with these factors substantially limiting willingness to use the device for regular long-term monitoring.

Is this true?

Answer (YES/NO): YES